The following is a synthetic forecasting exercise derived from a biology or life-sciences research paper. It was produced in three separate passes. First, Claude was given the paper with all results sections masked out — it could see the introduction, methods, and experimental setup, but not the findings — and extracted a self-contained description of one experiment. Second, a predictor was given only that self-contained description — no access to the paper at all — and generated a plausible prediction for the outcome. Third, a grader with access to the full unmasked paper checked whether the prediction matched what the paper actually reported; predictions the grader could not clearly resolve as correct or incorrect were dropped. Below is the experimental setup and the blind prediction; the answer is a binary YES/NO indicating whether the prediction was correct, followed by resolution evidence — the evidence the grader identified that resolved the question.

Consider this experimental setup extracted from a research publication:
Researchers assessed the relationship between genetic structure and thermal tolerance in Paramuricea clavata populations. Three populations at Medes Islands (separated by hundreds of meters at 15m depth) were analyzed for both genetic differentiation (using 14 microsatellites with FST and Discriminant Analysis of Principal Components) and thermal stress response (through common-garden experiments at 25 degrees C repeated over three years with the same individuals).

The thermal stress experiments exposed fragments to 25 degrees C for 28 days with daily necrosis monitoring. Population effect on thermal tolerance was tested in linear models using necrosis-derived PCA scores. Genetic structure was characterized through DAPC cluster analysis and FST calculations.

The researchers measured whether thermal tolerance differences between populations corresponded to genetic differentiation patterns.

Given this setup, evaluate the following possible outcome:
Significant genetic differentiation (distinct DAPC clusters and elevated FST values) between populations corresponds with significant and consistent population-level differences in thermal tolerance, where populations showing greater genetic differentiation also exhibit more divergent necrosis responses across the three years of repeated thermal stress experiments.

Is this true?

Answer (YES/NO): NO